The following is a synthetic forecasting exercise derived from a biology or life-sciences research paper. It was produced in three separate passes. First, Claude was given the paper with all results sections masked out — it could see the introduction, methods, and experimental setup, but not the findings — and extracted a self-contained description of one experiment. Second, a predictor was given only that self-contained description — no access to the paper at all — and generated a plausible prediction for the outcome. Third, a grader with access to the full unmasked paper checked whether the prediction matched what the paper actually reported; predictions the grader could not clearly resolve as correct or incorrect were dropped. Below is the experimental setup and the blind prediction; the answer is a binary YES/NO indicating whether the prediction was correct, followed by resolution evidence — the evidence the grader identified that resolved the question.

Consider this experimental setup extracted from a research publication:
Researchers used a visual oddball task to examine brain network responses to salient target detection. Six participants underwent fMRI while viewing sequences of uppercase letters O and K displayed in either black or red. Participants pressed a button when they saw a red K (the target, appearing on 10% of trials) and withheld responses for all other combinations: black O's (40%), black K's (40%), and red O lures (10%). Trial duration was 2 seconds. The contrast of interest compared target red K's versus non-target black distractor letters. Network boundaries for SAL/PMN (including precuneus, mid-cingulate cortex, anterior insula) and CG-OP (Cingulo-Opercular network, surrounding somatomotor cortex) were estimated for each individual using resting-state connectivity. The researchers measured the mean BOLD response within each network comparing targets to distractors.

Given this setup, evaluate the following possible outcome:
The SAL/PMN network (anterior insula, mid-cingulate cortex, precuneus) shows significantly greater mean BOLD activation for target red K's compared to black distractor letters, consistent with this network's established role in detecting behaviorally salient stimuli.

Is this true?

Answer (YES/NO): YES